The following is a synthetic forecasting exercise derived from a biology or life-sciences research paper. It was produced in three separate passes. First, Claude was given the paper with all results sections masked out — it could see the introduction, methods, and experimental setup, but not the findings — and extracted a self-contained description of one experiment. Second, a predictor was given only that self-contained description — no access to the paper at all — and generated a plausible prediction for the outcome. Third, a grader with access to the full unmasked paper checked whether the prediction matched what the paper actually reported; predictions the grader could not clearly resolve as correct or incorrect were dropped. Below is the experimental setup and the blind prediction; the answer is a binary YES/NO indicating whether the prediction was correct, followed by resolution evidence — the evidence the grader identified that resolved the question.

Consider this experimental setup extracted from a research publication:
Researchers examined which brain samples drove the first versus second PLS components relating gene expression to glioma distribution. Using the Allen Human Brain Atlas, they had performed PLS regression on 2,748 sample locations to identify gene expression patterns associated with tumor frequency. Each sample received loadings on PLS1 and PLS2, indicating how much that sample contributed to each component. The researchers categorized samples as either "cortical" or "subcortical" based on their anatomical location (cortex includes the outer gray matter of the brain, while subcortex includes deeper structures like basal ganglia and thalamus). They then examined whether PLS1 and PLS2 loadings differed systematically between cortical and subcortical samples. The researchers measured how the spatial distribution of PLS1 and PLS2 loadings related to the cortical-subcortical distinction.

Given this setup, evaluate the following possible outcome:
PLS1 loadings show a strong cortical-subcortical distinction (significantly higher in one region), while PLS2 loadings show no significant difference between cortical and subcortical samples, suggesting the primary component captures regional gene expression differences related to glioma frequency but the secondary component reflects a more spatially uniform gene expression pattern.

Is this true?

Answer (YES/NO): NO